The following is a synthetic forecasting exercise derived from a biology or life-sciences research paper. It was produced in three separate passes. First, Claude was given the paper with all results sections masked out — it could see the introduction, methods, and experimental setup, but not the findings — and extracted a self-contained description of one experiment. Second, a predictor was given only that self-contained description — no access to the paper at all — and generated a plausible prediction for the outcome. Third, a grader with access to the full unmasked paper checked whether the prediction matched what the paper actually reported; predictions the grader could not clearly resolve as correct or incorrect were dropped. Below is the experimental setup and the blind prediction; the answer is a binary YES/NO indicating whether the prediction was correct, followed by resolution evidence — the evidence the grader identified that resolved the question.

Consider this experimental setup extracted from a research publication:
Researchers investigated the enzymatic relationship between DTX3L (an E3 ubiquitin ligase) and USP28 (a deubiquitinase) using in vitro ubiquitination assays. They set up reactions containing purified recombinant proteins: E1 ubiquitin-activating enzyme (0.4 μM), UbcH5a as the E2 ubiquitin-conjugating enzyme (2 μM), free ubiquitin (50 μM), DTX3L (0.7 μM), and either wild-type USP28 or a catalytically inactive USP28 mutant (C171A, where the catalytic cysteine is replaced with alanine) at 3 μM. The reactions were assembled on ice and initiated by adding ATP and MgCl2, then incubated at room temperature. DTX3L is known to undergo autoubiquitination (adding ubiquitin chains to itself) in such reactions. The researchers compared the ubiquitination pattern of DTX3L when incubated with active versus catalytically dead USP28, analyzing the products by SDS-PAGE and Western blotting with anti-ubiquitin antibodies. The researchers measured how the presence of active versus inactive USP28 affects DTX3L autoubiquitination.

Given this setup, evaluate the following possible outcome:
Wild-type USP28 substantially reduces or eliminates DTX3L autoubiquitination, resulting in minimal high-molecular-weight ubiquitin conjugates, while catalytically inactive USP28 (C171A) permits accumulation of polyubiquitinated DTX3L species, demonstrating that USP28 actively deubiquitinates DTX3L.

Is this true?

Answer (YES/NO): YES